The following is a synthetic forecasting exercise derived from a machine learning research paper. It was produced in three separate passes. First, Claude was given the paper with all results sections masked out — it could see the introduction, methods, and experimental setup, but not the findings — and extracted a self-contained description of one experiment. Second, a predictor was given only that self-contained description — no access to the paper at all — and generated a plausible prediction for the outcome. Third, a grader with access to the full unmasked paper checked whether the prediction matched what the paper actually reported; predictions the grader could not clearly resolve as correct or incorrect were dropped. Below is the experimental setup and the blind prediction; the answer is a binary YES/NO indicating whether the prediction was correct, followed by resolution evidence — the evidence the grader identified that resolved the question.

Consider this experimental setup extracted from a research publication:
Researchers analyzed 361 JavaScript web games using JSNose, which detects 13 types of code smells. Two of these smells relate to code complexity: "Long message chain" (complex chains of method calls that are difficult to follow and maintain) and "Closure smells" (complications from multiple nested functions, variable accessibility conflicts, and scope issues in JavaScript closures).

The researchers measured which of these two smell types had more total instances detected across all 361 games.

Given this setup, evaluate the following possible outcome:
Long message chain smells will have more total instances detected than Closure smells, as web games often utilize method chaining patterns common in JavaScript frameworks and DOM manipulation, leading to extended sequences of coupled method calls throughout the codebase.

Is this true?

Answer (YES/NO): YES